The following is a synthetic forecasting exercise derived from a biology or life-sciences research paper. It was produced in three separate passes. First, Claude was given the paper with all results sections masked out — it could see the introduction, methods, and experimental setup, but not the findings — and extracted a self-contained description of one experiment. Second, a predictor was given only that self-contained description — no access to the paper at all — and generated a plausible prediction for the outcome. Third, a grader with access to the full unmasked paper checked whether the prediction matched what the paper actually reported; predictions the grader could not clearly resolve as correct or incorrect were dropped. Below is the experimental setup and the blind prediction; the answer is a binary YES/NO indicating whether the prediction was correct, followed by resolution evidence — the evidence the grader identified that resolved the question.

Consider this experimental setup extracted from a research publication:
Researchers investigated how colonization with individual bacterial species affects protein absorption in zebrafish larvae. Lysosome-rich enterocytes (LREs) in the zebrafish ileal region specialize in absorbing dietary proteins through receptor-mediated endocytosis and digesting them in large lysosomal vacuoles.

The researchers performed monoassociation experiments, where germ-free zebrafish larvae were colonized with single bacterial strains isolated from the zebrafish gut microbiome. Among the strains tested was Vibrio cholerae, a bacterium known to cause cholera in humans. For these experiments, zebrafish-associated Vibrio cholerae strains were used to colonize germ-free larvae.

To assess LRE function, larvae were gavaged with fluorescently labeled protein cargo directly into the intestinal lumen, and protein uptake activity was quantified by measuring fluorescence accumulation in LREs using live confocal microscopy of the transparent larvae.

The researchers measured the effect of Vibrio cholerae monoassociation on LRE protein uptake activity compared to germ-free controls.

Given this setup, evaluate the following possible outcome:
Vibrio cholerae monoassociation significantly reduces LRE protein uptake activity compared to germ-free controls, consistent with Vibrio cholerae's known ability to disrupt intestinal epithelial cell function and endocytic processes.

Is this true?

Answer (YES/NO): YES